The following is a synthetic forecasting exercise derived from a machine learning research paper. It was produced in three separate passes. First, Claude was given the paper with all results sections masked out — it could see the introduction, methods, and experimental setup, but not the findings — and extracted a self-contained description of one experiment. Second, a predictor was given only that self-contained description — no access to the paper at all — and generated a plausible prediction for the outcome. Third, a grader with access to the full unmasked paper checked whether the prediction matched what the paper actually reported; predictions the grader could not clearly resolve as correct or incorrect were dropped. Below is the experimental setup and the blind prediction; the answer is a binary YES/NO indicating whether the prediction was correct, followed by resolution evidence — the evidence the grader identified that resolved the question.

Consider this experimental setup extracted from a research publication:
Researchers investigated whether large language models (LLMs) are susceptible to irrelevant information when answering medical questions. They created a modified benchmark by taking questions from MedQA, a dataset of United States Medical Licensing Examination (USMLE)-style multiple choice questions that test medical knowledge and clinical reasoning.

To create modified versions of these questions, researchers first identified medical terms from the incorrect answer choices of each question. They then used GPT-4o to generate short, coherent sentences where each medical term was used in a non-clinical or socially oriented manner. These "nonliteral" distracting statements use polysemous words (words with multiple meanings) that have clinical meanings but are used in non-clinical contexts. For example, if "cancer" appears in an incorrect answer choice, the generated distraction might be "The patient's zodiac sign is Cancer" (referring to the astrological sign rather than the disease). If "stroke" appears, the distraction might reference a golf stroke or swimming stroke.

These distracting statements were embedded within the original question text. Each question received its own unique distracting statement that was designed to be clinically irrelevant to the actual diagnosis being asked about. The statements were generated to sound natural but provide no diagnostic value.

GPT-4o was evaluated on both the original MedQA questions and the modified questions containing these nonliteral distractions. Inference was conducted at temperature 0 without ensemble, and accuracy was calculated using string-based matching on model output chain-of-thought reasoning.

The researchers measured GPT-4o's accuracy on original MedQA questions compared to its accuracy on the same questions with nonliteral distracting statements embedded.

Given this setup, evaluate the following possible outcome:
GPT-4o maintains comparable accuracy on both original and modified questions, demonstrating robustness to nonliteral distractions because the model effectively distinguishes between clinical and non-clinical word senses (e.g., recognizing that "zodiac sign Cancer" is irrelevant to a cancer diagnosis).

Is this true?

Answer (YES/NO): NO